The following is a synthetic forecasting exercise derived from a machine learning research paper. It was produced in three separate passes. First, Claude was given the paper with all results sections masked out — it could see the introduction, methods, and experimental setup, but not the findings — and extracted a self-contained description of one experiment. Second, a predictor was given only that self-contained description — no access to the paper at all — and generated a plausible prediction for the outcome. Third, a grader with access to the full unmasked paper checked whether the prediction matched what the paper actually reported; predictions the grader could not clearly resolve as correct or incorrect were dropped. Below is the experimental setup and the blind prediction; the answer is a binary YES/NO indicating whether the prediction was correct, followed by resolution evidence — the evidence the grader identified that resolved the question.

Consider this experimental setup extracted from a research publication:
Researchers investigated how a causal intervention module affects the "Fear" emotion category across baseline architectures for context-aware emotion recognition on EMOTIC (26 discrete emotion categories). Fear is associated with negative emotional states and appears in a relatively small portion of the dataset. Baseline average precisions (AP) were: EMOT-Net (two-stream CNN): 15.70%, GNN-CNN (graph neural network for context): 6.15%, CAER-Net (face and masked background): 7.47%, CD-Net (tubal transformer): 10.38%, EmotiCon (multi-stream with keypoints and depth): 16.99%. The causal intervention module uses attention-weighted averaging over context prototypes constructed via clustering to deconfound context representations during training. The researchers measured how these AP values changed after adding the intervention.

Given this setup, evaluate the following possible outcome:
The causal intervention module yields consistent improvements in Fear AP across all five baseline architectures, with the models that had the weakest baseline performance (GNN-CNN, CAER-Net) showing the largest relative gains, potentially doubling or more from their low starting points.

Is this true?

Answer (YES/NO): NO